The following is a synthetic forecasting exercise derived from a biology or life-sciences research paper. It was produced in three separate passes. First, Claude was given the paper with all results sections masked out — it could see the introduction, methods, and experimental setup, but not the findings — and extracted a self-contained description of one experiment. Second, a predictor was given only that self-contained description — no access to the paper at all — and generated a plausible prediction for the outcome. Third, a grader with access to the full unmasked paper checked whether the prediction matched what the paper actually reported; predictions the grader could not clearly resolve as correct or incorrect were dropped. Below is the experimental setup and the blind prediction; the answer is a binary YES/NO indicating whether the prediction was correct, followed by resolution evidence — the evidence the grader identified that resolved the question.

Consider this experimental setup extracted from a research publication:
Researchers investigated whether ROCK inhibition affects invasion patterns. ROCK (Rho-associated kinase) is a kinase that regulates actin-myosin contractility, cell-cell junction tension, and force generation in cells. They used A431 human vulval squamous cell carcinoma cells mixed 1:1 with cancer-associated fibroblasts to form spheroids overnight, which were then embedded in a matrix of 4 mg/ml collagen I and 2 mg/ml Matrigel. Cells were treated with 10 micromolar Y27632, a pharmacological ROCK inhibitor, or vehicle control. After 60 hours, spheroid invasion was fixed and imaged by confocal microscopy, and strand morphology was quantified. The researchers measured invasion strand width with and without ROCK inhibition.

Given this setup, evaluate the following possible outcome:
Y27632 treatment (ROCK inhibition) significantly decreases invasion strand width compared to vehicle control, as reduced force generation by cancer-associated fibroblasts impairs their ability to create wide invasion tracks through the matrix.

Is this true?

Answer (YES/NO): YES